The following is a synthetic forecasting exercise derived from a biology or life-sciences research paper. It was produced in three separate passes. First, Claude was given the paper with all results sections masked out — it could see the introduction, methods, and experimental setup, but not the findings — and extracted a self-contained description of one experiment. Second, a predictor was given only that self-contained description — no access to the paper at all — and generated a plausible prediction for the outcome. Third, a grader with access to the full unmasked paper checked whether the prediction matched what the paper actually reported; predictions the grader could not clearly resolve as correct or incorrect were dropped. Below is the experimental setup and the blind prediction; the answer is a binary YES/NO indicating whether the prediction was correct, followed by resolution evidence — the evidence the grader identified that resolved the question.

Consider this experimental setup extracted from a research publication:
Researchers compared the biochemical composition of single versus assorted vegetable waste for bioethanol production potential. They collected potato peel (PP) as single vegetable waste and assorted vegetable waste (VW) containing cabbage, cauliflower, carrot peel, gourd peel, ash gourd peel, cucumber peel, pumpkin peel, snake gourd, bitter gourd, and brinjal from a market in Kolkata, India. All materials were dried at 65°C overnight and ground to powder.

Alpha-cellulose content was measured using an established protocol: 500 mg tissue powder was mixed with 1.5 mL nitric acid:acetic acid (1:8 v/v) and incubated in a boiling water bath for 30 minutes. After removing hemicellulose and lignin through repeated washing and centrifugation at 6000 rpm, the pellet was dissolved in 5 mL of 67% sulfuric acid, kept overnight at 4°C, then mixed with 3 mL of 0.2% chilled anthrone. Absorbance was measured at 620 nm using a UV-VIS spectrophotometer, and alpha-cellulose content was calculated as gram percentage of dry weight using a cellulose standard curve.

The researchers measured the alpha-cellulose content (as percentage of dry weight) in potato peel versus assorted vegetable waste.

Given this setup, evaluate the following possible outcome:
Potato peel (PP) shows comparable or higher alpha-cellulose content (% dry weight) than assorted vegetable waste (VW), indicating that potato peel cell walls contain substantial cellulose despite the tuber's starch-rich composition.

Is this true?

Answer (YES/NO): NO